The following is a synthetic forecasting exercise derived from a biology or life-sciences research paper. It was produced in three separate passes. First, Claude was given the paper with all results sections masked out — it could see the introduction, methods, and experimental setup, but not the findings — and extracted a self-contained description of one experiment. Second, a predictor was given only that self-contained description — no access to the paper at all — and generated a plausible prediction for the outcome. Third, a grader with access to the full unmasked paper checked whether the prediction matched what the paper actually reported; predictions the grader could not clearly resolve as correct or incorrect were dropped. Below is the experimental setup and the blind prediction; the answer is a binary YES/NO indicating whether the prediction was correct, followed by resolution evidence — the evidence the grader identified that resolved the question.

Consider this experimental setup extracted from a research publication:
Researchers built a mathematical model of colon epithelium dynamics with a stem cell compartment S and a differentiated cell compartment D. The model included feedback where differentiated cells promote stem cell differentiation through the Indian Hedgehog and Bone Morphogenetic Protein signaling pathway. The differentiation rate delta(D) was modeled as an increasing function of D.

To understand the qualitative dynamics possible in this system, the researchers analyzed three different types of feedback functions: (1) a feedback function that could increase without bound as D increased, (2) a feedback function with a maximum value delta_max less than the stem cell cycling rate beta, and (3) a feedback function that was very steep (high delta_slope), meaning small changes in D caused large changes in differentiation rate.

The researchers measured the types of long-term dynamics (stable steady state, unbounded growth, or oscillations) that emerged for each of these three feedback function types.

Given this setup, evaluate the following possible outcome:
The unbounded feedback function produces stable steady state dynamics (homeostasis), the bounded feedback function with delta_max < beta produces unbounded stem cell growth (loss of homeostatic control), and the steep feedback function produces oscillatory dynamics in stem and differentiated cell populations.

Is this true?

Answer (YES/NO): YES